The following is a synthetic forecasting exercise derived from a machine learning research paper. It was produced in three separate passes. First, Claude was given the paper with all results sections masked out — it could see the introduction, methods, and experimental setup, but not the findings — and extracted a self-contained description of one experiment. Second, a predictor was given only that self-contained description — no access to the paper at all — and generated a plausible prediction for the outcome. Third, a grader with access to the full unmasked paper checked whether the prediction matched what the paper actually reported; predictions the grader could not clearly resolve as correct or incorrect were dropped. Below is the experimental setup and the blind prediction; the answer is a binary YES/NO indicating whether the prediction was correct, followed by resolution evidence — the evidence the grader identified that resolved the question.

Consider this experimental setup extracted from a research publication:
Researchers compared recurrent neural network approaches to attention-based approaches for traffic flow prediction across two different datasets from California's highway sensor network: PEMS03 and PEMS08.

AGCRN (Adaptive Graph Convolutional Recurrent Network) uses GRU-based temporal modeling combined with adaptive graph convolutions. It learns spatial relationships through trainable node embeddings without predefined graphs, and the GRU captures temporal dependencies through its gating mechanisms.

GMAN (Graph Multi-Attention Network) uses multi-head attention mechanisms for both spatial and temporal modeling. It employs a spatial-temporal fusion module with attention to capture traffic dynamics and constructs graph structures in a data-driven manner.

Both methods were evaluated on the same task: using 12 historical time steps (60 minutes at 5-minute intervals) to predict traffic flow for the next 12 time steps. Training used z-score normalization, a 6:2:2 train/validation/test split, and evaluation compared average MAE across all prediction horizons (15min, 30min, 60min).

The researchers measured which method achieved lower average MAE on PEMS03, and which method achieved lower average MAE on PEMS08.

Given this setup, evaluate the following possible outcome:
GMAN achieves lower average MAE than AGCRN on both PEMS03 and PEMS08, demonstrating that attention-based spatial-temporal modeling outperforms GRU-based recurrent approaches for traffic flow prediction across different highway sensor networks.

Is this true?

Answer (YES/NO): NO